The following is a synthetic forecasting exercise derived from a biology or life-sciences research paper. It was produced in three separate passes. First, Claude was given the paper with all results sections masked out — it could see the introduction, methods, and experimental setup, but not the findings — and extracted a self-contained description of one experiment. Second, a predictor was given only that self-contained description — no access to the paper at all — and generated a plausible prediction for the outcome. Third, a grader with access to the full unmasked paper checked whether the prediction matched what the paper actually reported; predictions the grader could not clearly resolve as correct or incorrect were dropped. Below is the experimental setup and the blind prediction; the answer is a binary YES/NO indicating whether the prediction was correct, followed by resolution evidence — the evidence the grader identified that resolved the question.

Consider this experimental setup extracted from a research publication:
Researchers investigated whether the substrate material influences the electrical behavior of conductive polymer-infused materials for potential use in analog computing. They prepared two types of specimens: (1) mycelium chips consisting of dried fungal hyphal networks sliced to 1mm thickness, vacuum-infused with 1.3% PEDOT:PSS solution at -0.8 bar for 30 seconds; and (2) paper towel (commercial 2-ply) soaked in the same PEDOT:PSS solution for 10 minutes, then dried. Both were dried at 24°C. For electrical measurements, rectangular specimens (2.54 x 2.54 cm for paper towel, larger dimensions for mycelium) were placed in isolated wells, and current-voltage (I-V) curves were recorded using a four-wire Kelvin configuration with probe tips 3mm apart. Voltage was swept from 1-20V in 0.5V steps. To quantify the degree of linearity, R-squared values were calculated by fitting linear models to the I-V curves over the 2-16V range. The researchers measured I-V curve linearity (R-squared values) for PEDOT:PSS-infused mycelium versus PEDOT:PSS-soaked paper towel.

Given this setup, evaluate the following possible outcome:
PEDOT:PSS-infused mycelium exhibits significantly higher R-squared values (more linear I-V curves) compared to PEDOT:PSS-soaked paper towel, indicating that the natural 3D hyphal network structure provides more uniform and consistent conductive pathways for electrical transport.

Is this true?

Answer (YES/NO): NO